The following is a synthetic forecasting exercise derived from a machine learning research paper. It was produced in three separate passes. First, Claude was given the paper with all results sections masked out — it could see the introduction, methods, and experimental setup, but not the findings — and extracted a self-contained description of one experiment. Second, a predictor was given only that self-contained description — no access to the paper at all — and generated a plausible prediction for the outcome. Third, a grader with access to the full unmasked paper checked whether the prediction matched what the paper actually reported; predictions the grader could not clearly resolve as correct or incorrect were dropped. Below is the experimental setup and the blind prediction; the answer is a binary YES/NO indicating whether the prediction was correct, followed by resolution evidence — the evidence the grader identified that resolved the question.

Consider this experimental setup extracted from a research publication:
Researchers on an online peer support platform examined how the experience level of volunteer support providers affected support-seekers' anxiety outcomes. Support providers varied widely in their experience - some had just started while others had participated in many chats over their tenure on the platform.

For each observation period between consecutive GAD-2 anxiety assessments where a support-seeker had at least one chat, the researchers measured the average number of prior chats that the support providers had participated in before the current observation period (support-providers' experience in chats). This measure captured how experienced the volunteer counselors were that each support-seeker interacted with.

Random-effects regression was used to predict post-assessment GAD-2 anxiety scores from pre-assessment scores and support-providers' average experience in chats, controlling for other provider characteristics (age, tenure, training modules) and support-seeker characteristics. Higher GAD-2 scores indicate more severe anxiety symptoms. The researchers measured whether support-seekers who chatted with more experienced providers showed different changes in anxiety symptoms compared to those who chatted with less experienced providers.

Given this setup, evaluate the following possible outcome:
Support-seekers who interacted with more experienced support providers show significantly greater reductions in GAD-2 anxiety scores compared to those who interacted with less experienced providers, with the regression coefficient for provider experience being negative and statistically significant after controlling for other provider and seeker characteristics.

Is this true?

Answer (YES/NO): NO